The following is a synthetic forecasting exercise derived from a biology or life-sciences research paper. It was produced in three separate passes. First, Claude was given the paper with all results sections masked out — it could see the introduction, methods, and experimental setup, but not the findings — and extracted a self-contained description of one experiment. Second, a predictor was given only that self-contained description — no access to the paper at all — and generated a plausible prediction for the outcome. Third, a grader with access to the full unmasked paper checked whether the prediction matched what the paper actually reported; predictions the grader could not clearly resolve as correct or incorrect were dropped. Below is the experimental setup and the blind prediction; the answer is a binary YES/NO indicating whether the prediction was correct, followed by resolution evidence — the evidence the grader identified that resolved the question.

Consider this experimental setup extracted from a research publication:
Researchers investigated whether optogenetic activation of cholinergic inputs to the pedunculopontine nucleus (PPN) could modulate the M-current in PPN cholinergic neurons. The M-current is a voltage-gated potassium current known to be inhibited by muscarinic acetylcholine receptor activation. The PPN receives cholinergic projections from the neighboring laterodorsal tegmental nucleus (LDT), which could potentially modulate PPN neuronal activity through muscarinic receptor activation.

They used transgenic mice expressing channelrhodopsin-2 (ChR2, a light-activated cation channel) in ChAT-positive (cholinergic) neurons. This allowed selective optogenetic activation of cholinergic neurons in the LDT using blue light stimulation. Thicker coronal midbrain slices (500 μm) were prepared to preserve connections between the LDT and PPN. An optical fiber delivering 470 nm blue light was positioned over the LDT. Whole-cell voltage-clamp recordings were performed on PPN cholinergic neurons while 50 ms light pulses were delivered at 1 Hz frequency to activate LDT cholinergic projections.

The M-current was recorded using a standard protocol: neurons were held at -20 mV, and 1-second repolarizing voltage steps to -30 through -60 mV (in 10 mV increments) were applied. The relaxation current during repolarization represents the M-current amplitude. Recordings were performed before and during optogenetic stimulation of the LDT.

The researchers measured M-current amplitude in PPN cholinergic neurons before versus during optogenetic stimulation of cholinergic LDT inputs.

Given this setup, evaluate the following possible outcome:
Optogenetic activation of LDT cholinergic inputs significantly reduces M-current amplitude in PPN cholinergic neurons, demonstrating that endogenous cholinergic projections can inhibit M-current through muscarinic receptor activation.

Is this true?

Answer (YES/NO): YES